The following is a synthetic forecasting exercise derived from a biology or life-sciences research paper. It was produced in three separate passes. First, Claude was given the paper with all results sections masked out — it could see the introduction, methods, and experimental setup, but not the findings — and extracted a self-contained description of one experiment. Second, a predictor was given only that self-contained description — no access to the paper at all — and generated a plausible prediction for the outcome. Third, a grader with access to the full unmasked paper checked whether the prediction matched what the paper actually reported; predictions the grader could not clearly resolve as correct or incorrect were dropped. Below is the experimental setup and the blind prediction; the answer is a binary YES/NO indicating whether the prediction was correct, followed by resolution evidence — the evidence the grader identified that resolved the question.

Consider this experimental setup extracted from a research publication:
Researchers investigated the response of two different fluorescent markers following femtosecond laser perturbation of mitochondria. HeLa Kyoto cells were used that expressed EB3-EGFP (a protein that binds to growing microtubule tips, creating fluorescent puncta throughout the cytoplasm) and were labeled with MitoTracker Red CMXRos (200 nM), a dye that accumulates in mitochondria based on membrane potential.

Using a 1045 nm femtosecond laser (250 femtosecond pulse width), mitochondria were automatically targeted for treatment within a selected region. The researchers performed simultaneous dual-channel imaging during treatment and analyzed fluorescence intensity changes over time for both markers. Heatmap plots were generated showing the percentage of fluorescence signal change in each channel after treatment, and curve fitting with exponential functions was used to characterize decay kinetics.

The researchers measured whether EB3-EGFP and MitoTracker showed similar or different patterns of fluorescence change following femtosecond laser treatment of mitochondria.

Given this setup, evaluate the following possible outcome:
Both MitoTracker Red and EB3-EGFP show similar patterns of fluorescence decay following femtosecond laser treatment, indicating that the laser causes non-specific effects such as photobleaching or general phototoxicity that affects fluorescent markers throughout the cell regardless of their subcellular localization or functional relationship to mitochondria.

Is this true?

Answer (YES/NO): NO